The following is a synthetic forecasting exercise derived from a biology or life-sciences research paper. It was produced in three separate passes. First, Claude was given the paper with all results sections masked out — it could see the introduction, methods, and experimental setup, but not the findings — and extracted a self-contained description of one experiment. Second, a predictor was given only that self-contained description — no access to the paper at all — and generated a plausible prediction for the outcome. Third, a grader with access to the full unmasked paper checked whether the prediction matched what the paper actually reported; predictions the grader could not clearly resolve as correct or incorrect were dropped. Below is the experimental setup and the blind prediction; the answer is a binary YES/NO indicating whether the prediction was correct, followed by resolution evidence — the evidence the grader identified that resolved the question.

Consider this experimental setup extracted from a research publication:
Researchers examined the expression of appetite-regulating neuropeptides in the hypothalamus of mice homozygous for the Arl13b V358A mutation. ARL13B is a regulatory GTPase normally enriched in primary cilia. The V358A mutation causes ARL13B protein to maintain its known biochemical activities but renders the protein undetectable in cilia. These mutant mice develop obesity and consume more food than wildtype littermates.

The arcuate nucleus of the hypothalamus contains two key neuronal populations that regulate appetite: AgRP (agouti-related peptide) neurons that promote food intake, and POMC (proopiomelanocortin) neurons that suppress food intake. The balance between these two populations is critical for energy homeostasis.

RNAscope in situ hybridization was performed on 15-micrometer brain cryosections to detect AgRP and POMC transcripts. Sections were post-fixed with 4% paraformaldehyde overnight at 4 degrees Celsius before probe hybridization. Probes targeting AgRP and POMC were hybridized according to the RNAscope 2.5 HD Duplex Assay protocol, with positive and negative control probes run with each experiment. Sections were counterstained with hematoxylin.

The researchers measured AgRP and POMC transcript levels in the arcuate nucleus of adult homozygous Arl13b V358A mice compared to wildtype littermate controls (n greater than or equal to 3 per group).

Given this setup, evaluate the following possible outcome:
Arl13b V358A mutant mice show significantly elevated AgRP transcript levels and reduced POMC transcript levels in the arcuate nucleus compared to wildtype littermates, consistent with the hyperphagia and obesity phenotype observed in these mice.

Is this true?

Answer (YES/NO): NO